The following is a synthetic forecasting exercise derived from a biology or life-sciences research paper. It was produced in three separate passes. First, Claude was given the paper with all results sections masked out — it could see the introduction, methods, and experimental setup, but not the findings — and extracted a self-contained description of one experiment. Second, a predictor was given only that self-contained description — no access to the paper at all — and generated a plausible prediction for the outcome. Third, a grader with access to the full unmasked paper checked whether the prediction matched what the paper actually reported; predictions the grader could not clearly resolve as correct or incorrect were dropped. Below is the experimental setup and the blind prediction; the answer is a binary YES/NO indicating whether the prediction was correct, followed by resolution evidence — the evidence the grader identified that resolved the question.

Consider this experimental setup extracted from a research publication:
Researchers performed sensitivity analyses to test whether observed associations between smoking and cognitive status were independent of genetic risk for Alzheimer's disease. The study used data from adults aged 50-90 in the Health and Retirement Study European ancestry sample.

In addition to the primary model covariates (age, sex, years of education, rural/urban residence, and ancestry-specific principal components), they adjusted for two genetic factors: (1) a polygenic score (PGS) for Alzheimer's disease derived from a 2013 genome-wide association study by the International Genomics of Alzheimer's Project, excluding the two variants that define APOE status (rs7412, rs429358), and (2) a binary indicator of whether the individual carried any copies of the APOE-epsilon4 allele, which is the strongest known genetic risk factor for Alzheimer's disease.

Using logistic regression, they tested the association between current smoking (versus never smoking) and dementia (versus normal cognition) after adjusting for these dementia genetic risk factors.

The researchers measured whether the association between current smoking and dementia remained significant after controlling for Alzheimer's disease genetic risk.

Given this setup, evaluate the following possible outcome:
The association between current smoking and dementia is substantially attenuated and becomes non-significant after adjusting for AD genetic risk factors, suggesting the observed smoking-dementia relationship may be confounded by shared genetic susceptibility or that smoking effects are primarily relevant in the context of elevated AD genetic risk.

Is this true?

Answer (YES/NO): NO